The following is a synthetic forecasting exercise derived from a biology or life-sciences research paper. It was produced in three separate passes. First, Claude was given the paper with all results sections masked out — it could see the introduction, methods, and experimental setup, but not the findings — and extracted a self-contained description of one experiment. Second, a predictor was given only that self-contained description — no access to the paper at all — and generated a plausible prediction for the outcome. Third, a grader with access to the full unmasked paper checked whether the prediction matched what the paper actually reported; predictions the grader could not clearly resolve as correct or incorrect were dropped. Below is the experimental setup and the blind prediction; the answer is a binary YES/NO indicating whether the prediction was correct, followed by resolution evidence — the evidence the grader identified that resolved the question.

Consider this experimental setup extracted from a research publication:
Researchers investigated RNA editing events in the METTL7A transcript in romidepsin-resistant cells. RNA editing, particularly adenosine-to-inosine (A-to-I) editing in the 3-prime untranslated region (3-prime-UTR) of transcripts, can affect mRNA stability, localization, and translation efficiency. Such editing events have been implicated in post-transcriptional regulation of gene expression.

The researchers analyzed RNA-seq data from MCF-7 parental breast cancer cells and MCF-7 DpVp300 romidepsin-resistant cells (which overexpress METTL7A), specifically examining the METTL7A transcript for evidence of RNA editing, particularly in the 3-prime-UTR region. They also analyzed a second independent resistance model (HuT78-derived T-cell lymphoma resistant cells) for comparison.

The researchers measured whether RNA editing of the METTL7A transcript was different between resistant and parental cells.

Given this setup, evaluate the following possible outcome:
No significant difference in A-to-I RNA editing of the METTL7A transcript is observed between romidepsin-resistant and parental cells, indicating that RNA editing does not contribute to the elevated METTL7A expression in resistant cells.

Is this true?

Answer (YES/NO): NO